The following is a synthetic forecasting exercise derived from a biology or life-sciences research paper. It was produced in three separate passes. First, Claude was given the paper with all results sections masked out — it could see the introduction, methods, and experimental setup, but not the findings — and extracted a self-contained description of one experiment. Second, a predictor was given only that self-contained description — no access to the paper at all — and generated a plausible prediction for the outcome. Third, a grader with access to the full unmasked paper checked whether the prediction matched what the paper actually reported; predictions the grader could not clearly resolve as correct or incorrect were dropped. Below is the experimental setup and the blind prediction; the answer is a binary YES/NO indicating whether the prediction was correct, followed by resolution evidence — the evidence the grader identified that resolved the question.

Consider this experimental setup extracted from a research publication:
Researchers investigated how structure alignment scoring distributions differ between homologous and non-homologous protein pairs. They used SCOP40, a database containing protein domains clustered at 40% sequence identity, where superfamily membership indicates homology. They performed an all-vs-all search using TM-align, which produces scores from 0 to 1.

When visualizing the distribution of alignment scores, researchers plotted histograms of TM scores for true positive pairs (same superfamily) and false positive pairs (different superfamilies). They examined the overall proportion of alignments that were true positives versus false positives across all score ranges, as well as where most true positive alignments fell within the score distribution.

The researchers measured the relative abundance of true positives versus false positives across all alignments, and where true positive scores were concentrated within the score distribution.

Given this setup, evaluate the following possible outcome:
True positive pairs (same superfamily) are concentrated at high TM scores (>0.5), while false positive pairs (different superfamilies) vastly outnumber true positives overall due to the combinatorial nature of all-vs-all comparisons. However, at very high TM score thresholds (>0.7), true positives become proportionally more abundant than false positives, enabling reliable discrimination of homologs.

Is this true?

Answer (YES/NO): NO